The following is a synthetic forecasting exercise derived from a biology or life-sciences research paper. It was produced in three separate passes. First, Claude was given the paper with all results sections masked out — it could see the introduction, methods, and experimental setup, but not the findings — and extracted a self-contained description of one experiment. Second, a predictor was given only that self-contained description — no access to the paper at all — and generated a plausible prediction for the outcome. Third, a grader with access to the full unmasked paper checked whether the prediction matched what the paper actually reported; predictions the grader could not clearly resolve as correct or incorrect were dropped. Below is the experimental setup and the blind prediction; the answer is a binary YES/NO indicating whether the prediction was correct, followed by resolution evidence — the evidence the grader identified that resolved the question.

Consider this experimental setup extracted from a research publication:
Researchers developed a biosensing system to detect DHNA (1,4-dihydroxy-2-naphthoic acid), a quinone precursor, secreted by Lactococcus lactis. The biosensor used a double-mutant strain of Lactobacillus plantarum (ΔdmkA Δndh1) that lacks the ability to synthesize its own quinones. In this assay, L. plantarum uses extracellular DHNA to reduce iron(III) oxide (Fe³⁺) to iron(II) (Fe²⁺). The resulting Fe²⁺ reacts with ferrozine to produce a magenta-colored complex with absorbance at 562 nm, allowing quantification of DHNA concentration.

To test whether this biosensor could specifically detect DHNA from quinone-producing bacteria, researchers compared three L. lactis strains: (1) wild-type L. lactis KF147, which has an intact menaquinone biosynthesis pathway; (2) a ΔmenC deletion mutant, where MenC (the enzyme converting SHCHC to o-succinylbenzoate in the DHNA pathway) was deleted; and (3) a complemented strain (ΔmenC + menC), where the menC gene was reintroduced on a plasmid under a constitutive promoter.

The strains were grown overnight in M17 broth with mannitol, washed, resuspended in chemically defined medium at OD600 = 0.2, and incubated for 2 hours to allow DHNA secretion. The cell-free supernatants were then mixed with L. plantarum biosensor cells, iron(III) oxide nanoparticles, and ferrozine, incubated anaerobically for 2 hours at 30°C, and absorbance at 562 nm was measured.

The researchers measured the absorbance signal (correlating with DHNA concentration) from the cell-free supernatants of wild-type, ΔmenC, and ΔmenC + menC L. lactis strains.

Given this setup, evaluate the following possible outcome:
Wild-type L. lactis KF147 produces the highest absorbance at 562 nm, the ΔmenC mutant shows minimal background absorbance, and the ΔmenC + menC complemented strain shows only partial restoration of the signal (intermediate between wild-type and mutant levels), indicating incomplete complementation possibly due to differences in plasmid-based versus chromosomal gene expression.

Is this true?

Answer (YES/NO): NO